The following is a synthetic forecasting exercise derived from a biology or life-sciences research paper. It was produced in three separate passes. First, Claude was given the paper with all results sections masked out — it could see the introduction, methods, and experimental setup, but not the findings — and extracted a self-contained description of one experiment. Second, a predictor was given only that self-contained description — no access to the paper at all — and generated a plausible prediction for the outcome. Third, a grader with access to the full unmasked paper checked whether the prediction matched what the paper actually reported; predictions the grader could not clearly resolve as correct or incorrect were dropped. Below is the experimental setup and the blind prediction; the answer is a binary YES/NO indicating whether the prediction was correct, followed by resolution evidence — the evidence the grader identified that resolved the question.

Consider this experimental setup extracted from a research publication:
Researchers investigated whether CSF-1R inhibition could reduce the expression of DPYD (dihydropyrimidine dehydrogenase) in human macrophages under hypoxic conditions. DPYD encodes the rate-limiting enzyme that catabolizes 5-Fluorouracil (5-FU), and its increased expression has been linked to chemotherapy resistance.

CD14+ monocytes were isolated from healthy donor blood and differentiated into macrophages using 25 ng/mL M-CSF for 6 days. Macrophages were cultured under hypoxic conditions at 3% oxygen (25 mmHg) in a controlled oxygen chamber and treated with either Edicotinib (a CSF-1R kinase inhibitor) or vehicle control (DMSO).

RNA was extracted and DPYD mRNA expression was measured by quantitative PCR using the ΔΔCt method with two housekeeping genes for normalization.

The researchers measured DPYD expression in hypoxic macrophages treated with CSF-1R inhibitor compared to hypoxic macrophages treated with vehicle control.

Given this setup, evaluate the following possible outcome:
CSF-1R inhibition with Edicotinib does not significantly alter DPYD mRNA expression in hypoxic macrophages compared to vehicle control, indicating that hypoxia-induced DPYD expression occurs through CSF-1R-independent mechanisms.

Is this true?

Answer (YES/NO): NO